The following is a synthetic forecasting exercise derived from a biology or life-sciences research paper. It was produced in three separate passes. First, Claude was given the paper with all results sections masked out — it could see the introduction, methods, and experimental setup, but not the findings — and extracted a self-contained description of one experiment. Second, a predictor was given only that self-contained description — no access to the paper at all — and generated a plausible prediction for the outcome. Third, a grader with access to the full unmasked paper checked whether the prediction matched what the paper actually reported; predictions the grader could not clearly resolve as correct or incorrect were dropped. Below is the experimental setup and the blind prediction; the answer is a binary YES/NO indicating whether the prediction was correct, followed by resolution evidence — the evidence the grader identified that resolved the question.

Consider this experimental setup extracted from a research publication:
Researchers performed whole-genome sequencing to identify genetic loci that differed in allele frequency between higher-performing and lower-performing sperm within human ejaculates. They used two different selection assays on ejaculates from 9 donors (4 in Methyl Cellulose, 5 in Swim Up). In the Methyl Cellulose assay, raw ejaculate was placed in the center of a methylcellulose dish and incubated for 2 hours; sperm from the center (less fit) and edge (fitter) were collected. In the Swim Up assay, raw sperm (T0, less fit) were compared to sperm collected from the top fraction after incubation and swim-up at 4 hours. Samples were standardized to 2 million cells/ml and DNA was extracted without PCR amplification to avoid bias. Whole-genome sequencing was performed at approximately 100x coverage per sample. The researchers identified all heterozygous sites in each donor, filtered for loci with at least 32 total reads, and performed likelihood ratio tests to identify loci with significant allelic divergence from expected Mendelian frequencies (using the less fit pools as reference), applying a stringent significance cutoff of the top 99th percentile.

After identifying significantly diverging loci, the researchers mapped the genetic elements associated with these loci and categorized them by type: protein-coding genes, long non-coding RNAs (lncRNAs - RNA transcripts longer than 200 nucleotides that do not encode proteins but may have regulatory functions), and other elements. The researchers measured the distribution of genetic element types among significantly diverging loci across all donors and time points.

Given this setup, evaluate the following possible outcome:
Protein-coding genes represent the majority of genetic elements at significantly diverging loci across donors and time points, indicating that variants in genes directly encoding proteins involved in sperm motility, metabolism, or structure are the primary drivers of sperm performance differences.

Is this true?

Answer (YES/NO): YES